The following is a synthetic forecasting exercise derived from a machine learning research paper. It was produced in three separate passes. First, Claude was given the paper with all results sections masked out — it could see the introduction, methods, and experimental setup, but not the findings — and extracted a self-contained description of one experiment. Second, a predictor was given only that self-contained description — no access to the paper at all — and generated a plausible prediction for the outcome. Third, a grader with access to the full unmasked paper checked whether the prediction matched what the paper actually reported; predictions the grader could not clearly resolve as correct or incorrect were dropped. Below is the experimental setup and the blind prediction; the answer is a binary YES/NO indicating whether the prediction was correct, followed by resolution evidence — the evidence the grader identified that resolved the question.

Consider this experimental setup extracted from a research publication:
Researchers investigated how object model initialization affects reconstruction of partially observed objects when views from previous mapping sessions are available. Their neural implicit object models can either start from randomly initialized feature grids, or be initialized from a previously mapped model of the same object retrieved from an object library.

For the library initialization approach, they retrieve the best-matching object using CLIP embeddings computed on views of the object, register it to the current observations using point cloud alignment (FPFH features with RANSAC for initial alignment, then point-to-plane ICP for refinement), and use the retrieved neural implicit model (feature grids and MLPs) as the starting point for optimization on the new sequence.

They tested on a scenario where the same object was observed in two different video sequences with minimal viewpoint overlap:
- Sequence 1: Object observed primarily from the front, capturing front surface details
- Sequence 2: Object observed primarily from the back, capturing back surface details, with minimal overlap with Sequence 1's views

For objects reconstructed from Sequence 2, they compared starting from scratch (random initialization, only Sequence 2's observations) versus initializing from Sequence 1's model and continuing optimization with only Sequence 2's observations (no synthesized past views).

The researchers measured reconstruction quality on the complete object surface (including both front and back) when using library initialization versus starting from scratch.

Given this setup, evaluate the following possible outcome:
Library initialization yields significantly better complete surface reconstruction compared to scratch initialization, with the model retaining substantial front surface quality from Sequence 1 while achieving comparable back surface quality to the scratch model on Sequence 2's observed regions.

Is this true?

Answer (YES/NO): NO